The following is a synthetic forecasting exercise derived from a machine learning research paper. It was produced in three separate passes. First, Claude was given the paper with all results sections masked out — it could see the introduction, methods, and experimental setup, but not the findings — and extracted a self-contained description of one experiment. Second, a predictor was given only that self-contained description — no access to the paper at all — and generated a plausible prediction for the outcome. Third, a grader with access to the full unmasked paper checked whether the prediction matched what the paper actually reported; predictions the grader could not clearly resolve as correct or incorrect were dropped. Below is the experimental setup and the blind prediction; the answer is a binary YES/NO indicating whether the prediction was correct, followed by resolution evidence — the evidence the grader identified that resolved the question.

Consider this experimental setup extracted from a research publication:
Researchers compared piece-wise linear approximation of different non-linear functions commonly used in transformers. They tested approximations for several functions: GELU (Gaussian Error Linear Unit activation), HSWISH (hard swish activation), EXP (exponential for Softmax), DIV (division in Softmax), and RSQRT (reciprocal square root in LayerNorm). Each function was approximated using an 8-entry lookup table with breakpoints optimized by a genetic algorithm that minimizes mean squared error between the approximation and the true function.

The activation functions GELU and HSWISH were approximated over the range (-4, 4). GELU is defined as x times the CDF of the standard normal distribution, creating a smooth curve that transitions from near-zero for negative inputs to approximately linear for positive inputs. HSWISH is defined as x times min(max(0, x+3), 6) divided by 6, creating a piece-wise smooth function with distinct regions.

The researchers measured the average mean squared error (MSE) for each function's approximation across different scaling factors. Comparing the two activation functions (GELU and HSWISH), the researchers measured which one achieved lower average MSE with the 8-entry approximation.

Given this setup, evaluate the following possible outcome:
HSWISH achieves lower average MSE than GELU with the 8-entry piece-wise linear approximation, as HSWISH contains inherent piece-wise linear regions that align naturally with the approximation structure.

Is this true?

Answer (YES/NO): NO